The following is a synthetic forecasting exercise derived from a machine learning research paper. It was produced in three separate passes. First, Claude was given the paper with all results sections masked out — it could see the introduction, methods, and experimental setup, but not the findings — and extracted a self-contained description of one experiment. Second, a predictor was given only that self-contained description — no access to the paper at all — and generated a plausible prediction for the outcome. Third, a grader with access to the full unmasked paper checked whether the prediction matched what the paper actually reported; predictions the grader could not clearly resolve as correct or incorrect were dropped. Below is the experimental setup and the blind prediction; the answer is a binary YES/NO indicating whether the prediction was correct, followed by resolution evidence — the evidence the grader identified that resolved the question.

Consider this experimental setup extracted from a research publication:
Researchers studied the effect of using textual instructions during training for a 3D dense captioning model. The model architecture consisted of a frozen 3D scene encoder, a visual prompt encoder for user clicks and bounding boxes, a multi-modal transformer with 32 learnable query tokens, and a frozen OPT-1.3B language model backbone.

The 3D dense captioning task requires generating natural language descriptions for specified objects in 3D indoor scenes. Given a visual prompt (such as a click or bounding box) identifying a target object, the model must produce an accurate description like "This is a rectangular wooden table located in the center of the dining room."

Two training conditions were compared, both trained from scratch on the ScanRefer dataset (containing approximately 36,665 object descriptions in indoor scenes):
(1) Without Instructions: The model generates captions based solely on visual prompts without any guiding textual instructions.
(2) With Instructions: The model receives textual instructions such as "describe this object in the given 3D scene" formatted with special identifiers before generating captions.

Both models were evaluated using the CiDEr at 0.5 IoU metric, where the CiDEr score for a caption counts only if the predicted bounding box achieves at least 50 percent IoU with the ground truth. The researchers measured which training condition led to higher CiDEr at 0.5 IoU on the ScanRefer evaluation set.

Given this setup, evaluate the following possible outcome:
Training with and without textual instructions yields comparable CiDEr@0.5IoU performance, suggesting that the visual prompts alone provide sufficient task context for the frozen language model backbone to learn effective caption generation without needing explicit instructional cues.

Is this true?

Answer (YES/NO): NO